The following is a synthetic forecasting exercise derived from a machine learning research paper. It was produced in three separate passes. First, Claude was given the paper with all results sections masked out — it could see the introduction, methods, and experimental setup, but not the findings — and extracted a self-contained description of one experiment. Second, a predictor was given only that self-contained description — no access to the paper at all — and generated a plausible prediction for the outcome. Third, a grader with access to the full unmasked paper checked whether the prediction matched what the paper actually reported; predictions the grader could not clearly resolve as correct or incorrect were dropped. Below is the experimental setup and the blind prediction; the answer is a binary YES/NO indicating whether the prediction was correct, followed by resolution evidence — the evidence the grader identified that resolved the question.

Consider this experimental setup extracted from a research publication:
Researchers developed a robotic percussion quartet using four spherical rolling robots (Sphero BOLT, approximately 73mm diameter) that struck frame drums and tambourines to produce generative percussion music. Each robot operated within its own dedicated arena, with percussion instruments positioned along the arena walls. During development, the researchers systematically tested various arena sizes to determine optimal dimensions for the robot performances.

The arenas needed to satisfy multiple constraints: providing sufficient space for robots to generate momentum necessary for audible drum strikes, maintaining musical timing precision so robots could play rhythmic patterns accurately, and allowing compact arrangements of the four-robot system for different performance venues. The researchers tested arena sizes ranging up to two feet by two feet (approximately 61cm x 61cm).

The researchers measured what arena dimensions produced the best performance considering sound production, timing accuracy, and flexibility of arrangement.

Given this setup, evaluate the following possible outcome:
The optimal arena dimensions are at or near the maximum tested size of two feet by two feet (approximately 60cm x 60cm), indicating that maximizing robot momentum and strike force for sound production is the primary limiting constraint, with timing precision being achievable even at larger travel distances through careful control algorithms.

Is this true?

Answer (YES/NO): NO